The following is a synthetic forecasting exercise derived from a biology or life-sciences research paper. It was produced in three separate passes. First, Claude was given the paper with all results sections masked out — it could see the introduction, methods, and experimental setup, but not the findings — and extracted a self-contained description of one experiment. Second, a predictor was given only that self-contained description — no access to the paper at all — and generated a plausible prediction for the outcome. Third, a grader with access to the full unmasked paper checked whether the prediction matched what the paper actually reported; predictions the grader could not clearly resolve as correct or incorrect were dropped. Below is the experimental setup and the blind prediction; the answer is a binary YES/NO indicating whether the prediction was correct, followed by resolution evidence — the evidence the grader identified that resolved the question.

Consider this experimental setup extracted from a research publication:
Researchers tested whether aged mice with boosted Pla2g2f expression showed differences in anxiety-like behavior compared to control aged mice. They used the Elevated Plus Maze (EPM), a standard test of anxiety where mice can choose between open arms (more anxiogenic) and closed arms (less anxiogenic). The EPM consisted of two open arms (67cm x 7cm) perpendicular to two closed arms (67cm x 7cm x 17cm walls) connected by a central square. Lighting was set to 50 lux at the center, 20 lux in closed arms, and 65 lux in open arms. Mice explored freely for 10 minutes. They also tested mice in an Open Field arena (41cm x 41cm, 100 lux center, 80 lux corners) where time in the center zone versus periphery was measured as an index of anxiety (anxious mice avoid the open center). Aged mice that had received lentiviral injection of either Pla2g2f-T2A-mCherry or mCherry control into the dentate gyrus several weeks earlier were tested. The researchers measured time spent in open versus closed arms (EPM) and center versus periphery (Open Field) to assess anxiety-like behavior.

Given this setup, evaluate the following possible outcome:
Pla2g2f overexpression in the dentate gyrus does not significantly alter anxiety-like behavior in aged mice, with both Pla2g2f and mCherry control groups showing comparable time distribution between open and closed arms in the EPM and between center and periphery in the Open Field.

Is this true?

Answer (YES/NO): YES